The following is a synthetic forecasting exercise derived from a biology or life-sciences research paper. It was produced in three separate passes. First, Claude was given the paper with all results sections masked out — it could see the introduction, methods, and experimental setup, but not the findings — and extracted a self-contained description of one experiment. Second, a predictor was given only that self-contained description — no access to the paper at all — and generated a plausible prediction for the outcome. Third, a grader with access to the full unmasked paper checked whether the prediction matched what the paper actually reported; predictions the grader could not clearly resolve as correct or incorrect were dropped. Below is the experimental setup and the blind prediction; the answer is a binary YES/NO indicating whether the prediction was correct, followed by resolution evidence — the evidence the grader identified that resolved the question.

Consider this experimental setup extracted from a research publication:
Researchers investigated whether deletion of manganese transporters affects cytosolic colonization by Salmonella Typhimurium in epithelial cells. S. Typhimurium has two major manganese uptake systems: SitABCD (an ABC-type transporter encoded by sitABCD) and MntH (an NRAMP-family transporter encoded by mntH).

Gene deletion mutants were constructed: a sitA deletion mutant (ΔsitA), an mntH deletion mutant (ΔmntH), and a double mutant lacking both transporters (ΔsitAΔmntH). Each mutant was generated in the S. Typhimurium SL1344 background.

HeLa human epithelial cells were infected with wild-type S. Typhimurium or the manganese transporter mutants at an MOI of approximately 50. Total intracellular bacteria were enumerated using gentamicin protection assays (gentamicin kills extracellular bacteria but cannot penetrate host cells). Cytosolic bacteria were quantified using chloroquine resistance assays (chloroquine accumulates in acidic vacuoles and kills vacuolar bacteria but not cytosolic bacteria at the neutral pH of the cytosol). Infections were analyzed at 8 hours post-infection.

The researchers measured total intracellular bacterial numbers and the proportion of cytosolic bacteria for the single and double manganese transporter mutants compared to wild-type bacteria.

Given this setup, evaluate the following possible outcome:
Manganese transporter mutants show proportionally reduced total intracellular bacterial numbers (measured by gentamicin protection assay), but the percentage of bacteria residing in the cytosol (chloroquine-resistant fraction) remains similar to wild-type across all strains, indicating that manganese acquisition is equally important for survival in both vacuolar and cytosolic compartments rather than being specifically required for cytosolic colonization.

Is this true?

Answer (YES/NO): NO